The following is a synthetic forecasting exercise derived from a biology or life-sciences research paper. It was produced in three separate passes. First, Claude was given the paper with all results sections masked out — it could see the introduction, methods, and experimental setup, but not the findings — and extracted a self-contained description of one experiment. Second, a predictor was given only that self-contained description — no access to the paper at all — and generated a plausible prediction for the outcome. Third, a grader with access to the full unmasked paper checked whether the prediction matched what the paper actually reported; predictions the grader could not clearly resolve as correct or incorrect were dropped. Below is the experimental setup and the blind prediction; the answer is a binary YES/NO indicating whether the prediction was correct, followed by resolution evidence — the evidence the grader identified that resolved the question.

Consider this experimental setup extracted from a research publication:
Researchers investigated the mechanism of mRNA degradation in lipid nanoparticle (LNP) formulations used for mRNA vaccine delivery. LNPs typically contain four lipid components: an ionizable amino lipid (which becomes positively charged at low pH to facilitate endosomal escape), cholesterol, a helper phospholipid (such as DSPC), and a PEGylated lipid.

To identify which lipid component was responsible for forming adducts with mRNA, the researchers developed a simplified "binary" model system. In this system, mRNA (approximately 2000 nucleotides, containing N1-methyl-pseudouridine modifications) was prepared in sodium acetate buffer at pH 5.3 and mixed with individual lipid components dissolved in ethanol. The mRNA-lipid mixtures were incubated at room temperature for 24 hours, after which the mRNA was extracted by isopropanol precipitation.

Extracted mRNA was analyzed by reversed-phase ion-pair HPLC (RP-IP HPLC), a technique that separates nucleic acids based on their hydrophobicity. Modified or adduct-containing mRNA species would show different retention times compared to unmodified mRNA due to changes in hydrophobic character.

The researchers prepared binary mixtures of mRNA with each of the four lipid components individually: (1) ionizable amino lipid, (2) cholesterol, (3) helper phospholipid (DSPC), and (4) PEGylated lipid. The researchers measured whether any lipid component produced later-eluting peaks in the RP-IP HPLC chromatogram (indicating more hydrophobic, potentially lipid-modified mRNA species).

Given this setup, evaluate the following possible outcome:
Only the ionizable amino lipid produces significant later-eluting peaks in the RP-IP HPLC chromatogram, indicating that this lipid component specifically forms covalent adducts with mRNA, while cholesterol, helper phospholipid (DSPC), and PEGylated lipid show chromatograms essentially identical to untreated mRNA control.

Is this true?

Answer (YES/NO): YES